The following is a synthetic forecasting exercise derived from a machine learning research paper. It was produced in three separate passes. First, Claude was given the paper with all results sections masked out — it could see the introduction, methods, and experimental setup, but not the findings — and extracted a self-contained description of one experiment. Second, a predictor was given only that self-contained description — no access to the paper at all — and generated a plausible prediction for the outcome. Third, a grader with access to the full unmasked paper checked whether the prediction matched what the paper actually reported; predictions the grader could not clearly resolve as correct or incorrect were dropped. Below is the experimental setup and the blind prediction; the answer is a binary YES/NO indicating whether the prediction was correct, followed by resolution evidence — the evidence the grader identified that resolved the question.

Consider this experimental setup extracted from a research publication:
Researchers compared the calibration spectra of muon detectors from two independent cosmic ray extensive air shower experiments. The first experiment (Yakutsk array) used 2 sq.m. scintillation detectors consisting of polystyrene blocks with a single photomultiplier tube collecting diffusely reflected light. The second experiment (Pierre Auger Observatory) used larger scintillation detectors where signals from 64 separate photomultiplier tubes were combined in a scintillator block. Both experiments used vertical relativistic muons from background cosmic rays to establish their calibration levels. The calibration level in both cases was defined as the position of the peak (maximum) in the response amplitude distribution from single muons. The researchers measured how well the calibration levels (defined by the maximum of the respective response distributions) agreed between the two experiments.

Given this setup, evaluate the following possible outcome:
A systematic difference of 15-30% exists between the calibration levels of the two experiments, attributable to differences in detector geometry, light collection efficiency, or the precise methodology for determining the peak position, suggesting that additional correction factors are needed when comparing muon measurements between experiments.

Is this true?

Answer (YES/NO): NO